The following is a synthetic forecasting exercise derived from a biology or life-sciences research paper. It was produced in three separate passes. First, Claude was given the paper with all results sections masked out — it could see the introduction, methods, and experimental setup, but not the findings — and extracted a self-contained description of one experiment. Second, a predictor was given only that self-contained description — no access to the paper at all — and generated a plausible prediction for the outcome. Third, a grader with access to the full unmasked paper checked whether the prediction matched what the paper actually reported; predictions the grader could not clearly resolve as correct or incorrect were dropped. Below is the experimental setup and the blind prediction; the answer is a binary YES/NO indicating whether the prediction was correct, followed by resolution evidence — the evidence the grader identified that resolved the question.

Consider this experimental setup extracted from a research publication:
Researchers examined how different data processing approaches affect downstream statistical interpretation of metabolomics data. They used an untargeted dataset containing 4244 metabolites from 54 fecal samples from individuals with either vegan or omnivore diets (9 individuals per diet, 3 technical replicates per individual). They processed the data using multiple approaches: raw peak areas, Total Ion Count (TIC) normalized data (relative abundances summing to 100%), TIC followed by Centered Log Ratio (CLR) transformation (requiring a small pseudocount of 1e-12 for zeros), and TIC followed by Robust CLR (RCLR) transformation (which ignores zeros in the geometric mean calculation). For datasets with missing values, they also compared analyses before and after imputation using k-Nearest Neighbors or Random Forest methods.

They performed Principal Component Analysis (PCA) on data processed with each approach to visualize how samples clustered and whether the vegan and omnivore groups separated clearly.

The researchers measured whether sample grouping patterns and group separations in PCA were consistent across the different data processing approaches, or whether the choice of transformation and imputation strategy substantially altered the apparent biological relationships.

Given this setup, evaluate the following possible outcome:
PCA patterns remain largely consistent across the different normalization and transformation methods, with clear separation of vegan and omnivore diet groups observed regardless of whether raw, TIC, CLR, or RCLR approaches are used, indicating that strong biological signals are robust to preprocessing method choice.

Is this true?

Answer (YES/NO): NO